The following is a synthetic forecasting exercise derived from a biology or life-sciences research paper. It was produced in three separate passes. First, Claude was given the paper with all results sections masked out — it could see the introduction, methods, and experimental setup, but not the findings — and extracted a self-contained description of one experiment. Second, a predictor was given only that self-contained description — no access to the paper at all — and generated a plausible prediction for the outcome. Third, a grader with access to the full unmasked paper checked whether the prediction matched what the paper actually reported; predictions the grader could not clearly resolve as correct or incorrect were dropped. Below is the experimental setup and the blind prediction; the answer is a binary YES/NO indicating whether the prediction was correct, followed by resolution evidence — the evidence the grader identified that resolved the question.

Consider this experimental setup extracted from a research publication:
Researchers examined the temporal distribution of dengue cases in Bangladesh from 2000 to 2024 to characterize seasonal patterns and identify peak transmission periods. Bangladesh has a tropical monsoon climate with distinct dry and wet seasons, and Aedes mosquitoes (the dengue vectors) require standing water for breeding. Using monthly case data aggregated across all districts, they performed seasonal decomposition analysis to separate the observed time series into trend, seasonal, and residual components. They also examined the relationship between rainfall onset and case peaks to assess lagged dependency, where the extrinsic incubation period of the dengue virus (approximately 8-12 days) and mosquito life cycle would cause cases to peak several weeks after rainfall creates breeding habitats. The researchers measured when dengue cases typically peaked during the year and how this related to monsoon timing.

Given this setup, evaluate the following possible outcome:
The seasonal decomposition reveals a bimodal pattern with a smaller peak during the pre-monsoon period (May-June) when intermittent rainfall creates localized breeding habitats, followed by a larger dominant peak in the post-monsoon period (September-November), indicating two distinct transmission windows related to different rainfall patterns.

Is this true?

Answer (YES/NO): NO